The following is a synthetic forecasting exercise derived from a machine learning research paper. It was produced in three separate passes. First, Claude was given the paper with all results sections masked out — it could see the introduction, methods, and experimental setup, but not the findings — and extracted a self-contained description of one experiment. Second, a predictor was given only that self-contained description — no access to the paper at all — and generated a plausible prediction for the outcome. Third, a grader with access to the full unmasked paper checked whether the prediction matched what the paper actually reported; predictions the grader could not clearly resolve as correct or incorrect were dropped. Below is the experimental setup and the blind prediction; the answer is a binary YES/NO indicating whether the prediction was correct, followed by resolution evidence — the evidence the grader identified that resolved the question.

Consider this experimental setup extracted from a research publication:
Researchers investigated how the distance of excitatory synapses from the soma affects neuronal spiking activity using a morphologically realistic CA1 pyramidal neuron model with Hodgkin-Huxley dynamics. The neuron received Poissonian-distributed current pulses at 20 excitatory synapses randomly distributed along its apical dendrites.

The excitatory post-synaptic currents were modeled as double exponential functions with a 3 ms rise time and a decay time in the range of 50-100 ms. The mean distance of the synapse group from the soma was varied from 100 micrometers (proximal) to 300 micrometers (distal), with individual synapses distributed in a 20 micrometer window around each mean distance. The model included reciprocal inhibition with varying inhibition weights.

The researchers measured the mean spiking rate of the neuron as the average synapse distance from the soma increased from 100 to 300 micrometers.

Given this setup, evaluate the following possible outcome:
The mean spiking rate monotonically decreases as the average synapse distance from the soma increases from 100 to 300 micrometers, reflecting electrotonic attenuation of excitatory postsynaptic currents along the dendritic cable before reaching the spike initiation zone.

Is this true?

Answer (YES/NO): NO